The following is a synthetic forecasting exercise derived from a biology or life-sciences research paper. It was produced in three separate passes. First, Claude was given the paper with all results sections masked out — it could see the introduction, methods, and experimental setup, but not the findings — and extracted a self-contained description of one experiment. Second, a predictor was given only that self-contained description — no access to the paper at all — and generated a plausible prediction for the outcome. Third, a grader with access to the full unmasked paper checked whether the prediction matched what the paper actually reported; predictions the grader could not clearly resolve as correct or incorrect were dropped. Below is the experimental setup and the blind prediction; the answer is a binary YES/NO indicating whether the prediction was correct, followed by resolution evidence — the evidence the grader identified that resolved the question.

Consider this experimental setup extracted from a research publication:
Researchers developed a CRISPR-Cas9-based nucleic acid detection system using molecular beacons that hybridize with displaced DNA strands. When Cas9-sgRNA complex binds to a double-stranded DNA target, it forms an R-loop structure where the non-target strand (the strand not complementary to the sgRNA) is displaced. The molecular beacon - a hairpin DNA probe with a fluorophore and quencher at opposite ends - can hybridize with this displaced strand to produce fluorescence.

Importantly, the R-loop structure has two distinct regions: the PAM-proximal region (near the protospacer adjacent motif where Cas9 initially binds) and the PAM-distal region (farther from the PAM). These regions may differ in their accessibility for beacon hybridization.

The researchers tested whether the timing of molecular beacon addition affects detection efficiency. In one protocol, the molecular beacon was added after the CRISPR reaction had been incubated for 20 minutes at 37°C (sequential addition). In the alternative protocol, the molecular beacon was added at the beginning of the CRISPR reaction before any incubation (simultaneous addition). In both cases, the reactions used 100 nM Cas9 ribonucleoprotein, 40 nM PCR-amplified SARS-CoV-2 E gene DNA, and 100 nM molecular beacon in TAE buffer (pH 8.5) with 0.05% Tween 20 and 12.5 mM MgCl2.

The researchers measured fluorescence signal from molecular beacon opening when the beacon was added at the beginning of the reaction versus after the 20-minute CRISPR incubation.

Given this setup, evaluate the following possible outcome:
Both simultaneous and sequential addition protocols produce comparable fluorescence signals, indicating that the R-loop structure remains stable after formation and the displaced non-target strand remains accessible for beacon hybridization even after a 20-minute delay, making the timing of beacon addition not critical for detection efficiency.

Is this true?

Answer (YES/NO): YES